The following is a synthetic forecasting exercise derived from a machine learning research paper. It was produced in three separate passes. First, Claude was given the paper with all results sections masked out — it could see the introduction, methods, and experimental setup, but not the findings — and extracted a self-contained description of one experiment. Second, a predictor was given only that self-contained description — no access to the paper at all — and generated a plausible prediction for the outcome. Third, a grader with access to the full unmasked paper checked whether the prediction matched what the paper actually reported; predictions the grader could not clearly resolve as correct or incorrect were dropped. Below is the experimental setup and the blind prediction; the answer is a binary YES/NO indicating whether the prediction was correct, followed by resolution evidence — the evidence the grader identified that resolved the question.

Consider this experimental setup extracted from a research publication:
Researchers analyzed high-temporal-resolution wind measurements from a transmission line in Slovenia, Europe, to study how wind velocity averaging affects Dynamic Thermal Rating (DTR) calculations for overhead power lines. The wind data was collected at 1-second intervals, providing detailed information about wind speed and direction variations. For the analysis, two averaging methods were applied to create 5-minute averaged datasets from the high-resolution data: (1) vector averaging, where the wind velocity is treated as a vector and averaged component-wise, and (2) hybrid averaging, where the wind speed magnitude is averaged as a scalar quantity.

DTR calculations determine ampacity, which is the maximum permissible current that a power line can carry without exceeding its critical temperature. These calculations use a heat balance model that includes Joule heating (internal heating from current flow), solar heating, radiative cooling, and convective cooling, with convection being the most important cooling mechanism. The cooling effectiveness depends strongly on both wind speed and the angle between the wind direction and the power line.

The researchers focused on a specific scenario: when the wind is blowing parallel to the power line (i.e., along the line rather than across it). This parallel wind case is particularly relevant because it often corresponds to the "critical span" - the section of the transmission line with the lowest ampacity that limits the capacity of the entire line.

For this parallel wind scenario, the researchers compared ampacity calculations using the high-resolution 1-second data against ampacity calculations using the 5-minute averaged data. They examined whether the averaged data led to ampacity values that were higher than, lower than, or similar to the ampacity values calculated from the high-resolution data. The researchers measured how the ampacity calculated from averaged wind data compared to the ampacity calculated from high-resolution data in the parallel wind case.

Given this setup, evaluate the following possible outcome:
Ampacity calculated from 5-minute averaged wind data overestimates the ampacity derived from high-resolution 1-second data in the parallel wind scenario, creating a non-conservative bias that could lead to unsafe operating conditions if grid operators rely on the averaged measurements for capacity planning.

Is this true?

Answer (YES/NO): NO